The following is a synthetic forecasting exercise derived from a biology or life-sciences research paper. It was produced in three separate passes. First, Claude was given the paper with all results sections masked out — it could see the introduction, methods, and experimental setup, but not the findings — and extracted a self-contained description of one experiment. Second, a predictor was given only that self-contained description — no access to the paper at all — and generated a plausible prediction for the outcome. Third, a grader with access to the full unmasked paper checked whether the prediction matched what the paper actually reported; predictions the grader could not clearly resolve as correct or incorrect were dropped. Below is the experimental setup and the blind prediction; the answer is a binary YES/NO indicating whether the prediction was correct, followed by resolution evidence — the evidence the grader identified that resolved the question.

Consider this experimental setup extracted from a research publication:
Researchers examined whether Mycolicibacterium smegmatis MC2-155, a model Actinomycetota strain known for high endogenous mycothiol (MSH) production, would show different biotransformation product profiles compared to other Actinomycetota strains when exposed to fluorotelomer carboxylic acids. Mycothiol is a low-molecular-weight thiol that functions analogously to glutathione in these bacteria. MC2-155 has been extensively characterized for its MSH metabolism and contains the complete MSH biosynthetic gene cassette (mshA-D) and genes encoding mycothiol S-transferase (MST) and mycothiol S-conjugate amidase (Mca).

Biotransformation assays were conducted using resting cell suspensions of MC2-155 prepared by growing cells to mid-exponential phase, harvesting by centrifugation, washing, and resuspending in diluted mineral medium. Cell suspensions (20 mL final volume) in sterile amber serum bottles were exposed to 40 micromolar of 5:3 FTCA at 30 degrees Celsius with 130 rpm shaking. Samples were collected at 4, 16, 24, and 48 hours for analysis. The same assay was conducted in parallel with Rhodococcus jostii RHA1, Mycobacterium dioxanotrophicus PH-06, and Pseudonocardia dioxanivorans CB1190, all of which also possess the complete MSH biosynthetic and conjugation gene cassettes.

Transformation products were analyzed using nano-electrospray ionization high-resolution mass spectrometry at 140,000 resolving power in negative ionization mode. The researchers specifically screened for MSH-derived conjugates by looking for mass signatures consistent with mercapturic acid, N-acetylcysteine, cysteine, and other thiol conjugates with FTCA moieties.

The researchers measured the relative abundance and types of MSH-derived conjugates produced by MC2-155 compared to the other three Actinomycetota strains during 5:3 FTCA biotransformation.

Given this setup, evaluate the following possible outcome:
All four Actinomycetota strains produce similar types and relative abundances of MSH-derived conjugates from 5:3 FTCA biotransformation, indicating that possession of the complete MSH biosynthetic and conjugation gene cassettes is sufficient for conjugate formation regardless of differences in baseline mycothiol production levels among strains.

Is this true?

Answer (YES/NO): NO